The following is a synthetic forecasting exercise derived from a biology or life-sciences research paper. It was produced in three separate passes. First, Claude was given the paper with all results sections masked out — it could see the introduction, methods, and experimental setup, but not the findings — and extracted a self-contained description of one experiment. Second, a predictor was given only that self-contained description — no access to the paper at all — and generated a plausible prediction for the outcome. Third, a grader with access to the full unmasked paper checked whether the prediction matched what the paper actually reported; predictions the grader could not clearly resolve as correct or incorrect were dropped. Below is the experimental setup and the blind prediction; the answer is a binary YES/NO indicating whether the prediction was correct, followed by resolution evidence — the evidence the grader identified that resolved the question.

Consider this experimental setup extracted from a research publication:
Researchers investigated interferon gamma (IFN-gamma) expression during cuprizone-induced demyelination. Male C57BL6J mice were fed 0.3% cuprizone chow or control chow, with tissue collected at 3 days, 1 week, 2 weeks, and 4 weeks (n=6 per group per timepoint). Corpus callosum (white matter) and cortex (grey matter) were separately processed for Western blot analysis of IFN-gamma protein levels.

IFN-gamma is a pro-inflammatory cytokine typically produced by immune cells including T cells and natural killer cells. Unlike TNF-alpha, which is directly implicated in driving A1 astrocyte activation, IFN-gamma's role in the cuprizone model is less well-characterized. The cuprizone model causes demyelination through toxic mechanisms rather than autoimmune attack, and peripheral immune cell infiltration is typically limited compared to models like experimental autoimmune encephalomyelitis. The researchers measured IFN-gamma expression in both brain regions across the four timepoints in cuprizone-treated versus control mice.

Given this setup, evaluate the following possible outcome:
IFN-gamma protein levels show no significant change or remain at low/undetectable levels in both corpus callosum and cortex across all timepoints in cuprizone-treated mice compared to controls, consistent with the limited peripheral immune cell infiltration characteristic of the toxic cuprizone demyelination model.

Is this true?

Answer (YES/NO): NO